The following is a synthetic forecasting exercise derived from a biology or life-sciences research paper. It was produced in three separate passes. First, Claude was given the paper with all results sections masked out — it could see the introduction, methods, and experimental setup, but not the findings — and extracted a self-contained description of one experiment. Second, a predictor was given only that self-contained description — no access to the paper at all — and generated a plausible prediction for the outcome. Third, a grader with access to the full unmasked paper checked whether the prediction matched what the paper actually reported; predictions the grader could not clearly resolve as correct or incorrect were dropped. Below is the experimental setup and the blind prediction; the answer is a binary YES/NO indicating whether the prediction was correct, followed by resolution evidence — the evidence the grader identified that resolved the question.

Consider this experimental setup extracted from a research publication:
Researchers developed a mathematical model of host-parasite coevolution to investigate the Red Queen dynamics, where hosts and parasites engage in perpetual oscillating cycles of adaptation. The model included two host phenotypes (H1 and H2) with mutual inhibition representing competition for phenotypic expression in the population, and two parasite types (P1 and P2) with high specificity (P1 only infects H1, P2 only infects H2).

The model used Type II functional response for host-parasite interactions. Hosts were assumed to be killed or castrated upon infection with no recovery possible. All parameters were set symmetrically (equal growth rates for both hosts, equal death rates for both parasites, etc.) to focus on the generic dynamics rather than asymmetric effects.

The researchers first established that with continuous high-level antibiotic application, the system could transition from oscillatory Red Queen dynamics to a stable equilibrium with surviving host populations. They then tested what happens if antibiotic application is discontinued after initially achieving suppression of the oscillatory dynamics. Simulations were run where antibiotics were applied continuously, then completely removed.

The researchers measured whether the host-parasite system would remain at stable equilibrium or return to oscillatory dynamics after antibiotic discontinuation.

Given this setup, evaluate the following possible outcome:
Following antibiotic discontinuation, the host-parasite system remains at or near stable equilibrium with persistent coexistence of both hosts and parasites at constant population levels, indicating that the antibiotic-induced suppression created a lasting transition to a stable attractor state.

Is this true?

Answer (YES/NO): NO